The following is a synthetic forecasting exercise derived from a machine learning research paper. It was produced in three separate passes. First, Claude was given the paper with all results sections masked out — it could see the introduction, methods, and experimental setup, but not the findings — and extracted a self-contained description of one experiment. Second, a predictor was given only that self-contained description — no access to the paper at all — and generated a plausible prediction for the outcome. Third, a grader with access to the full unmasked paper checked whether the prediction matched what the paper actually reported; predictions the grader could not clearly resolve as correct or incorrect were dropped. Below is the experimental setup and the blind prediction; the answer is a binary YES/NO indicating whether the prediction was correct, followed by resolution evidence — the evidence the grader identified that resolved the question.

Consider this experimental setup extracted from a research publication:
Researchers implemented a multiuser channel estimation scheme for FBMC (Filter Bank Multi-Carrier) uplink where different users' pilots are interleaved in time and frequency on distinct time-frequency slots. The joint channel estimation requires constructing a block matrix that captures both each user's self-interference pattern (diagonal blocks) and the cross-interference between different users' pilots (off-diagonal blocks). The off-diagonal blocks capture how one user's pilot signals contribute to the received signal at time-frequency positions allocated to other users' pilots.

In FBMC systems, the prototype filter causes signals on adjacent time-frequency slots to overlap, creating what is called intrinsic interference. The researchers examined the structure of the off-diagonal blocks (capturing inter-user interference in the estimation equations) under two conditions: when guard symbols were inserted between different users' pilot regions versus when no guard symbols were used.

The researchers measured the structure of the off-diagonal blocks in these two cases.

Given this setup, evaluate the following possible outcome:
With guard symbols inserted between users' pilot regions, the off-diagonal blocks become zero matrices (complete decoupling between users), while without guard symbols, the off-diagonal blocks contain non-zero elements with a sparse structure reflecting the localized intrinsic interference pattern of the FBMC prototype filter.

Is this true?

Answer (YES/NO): NO